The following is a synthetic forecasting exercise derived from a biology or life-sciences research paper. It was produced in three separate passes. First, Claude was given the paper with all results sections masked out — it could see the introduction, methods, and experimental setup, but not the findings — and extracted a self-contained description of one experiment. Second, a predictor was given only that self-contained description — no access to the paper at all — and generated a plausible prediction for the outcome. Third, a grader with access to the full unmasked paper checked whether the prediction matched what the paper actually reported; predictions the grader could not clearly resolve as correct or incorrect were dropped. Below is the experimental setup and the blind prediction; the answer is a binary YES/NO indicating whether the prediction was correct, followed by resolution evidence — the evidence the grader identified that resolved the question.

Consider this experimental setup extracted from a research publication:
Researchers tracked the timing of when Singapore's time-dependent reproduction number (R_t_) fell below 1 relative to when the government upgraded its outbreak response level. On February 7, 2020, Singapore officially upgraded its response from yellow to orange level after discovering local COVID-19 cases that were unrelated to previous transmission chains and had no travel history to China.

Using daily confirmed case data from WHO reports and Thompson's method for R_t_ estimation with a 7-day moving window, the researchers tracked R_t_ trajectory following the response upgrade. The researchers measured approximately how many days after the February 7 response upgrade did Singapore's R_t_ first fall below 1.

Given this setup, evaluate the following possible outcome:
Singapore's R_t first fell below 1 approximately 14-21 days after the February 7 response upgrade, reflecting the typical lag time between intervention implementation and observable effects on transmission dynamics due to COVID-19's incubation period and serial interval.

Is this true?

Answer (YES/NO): YES